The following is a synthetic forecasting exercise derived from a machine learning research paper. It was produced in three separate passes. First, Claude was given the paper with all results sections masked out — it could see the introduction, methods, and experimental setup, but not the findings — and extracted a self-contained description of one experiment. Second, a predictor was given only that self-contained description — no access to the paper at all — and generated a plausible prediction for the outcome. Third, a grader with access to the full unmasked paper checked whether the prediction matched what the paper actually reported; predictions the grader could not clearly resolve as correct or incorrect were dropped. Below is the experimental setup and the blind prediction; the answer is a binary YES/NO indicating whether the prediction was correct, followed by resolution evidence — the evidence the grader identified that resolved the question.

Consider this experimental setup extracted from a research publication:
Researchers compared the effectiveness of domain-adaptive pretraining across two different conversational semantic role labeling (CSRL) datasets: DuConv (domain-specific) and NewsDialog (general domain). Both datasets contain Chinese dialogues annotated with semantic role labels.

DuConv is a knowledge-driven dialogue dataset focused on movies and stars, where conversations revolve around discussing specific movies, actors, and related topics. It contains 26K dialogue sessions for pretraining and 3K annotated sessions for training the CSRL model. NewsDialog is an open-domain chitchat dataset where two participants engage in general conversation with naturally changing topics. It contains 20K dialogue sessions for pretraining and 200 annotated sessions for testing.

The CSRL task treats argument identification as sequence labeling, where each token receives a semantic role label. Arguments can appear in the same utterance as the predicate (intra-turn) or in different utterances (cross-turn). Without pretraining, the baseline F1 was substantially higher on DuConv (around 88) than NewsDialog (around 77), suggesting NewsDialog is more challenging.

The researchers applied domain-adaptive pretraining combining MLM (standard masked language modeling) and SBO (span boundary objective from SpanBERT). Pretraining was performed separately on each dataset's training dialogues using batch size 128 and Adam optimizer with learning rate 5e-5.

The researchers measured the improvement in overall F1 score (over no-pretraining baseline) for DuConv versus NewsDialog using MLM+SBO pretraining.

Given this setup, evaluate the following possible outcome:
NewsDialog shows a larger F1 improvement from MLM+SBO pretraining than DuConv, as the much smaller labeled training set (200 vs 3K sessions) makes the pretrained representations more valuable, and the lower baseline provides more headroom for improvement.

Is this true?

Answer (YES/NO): YES